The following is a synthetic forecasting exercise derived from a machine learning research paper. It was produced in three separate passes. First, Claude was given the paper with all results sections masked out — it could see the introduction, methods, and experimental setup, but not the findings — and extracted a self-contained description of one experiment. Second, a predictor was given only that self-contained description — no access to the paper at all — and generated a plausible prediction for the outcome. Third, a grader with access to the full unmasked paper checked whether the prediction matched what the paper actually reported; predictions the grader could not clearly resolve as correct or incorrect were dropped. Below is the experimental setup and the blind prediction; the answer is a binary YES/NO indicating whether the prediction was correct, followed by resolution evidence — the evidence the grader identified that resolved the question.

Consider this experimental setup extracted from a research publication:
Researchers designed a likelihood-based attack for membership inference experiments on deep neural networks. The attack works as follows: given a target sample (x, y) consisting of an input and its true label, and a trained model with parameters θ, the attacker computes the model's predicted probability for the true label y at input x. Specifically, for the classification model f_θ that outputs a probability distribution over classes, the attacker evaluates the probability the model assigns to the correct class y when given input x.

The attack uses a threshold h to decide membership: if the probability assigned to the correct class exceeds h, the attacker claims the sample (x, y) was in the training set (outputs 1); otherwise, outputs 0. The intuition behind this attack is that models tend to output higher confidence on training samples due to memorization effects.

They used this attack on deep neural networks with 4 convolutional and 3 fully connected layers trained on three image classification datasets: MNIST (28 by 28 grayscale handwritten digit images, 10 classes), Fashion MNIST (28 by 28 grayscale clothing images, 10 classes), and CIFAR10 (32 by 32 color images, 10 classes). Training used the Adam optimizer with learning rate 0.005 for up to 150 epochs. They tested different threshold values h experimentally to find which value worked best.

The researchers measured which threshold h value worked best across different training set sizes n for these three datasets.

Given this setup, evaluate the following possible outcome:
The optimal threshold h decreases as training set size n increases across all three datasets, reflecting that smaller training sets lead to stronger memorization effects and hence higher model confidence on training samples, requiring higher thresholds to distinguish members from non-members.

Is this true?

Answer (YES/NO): NO